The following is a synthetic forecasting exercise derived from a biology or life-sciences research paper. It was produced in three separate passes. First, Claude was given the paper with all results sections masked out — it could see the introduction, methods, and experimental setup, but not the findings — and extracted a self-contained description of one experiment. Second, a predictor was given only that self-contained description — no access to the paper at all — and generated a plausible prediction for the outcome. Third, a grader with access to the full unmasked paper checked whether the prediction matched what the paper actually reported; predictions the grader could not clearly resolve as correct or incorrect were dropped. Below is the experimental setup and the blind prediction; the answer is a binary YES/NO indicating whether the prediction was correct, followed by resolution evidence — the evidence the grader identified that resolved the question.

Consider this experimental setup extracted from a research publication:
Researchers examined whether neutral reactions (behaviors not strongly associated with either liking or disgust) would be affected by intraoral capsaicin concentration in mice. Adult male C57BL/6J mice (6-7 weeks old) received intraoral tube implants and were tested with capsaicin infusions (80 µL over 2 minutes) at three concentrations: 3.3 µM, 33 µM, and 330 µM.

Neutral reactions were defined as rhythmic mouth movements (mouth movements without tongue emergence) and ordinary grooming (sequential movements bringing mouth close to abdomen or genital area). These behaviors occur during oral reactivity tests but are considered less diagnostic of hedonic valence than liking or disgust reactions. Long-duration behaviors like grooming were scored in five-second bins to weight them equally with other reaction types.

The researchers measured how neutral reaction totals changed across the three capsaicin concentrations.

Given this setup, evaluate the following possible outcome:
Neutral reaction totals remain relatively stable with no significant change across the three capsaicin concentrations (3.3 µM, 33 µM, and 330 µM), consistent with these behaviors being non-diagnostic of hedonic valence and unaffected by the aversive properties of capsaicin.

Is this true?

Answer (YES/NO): NO